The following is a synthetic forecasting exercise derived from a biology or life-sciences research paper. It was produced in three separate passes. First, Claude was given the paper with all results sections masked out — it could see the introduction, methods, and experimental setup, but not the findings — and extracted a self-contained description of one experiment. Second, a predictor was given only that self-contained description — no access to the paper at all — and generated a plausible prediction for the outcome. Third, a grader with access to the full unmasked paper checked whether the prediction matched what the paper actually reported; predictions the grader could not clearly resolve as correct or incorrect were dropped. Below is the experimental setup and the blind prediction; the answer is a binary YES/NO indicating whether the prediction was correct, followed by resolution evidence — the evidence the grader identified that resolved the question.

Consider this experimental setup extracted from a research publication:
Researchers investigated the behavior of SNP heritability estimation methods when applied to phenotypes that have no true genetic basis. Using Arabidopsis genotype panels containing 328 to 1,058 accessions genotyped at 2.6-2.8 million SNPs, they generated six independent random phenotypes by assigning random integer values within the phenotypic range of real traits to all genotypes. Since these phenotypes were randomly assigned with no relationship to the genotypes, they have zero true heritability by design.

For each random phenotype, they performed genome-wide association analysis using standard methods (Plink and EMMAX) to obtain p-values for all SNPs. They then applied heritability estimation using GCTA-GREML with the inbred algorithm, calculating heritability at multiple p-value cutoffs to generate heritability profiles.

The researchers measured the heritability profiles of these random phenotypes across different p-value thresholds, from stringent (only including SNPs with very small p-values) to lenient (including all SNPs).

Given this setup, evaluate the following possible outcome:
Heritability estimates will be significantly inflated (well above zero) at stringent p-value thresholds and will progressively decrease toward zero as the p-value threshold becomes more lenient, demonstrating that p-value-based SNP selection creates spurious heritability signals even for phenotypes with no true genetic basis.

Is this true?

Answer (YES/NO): NO